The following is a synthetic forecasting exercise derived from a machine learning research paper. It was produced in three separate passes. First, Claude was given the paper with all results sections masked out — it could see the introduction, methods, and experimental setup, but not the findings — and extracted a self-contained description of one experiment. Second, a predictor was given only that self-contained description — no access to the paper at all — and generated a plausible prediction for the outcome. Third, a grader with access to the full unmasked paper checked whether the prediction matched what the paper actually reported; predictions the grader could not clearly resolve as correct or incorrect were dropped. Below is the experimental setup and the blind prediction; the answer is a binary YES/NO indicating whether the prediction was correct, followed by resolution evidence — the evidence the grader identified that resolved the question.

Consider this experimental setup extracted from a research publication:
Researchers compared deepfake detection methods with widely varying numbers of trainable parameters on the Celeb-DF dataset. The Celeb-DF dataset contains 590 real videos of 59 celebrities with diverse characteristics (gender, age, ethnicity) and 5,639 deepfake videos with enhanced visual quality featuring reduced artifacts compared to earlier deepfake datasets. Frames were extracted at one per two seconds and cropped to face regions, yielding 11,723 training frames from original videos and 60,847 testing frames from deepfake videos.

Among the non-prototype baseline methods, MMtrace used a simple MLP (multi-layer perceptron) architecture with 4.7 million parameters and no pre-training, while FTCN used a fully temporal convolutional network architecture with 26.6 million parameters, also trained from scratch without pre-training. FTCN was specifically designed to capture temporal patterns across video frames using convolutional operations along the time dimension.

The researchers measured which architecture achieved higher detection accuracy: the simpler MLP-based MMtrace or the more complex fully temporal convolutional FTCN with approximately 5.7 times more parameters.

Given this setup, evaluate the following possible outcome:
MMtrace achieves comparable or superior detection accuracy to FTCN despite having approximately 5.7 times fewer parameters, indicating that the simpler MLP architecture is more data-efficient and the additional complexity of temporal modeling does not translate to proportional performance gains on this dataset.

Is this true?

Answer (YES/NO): YES